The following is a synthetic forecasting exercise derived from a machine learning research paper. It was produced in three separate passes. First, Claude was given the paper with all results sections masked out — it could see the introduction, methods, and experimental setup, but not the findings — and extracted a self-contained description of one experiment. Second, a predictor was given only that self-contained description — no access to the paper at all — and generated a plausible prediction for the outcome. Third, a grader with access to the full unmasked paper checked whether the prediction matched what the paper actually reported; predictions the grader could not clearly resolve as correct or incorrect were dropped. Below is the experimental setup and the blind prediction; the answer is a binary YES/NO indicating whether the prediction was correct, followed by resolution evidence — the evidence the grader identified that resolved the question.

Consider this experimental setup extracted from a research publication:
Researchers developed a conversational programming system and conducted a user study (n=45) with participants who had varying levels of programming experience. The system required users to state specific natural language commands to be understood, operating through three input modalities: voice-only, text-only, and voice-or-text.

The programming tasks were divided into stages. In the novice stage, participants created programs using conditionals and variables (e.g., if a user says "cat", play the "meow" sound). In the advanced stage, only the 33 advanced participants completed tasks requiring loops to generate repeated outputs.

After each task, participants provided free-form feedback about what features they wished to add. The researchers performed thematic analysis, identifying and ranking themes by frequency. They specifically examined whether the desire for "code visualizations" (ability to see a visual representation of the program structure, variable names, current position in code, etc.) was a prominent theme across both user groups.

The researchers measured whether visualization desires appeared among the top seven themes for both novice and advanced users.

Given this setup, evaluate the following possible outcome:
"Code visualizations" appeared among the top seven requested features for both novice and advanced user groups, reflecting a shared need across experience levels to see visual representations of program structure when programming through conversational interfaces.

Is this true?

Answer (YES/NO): YES